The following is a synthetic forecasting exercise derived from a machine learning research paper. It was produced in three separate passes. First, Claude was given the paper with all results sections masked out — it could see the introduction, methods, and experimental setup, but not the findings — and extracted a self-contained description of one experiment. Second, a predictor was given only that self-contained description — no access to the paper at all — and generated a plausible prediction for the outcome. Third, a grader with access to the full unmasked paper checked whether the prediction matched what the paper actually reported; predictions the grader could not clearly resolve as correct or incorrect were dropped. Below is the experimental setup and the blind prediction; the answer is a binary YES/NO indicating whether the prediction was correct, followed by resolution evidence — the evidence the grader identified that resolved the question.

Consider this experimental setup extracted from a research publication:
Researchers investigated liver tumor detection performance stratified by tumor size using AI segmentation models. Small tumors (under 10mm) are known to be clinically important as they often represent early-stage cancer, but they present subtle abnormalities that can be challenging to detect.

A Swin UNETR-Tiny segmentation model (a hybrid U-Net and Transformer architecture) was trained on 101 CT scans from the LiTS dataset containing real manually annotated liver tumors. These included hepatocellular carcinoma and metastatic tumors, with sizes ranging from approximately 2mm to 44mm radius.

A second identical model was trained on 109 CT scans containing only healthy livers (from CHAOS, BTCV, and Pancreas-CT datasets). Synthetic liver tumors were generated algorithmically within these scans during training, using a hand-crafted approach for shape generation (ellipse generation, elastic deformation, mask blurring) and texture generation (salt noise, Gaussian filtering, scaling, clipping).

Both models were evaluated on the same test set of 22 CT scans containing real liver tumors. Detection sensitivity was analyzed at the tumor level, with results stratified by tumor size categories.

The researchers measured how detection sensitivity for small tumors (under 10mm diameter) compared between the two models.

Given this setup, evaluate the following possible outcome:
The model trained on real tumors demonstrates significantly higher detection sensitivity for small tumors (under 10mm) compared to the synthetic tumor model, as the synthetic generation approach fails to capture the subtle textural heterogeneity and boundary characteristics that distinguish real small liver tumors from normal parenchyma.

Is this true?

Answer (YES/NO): YES